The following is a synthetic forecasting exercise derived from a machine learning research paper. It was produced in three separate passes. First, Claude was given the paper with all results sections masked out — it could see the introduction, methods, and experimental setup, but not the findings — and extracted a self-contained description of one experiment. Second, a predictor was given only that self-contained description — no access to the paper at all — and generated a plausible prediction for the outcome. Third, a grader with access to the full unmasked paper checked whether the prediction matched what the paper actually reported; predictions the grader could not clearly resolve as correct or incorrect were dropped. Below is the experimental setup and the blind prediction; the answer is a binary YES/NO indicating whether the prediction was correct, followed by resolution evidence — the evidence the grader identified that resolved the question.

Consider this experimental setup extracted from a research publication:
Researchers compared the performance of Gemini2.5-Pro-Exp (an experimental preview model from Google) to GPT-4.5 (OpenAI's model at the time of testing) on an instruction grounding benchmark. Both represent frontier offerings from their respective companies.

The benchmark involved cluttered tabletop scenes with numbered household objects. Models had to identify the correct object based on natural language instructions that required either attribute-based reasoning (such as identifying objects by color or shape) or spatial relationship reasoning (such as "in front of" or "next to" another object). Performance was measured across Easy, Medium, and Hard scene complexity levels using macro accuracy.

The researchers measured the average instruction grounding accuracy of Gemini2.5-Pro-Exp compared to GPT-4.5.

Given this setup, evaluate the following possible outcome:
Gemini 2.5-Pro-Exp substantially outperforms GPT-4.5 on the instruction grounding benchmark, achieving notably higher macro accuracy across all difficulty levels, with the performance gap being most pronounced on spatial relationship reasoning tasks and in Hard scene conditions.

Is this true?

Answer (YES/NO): NO